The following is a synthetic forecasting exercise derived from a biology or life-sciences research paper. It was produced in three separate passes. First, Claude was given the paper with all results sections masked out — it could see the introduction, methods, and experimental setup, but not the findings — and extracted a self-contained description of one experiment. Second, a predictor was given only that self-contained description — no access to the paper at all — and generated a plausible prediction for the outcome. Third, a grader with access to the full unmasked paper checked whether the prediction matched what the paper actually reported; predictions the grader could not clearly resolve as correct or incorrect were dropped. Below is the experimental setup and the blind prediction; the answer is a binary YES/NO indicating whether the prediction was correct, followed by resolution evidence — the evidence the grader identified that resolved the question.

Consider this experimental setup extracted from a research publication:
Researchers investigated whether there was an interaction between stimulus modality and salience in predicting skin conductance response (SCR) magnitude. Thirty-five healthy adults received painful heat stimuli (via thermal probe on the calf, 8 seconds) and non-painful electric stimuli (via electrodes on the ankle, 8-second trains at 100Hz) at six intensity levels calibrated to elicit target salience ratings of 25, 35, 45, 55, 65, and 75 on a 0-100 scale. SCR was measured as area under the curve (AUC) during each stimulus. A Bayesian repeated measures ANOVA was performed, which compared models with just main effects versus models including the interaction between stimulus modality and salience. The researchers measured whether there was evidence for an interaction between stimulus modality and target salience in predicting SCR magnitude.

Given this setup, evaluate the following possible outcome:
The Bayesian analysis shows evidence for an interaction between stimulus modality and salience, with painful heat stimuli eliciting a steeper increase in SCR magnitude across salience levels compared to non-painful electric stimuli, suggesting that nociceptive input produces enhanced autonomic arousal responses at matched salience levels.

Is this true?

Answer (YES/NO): NO